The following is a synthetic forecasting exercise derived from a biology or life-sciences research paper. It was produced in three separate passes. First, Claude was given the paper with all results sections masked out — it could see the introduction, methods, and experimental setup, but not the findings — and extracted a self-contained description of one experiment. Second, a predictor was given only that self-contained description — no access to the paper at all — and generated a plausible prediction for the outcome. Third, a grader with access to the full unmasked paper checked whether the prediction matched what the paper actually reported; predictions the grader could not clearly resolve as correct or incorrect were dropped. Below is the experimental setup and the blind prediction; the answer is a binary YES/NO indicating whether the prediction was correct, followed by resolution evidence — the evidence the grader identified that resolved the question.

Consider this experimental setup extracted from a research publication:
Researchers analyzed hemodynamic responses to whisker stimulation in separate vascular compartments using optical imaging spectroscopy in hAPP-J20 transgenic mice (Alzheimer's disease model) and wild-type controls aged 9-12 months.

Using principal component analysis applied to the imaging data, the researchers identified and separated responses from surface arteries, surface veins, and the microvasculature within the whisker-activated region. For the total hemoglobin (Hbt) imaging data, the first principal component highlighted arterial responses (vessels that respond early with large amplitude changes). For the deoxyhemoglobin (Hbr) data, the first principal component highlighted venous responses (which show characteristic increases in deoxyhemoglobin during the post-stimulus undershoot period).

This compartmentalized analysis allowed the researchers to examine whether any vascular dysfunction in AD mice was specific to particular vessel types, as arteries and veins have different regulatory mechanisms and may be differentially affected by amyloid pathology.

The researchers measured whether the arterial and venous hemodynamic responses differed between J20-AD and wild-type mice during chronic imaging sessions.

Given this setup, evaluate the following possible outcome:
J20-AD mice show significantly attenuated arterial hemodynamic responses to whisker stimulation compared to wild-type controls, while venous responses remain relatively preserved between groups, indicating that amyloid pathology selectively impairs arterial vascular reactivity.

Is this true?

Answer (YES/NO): NO